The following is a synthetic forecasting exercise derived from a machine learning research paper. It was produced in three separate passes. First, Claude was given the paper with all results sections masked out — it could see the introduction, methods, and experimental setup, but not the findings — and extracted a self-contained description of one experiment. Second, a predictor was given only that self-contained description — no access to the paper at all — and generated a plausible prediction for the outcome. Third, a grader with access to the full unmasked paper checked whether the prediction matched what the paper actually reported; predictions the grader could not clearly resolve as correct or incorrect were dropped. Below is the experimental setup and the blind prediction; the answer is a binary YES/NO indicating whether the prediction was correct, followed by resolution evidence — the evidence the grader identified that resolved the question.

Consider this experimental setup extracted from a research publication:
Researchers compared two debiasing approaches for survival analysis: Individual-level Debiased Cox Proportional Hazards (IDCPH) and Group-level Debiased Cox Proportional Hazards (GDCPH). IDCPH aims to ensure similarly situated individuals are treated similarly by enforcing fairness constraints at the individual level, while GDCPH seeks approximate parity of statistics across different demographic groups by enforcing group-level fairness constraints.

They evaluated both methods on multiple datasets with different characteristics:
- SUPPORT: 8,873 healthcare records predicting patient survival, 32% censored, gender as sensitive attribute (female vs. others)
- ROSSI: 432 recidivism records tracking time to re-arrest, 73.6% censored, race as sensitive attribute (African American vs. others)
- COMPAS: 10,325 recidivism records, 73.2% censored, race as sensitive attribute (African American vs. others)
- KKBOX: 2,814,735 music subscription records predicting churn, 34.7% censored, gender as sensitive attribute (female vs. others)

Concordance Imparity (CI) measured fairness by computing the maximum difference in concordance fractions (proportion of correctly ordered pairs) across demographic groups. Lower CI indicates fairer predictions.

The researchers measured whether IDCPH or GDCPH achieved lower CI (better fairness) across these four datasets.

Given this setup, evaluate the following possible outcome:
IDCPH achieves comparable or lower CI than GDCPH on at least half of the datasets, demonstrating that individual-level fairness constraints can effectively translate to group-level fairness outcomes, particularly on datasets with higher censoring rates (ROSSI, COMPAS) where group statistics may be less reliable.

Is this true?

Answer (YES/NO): NO